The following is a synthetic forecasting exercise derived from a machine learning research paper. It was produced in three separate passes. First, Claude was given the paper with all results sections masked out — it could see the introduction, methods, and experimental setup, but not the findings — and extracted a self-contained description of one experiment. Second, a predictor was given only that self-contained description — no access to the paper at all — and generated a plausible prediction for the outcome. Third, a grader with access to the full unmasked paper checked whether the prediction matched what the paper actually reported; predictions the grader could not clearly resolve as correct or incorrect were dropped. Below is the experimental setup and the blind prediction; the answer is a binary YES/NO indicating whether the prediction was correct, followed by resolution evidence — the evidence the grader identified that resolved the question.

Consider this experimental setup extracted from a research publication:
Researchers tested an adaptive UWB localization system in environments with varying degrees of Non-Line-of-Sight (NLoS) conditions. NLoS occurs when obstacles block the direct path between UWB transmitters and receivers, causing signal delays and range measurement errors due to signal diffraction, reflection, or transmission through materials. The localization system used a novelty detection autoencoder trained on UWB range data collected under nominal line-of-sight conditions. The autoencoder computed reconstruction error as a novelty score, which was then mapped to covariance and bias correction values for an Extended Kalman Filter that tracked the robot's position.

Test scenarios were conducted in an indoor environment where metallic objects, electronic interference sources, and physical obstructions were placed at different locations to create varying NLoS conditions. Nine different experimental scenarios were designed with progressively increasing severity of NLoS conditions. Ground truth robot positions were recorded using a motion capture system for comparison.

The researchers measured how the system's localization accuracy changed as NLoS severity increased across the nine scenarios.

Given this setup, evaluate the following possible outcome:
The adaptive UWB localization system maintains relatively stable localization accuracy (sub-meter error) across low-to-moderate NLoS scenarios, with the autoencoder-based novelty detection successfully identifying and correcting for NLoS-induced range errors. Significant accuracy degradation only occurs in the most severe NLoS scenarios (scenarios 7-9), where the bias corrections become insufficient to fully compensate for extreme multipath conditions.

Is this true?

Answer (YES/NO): NO